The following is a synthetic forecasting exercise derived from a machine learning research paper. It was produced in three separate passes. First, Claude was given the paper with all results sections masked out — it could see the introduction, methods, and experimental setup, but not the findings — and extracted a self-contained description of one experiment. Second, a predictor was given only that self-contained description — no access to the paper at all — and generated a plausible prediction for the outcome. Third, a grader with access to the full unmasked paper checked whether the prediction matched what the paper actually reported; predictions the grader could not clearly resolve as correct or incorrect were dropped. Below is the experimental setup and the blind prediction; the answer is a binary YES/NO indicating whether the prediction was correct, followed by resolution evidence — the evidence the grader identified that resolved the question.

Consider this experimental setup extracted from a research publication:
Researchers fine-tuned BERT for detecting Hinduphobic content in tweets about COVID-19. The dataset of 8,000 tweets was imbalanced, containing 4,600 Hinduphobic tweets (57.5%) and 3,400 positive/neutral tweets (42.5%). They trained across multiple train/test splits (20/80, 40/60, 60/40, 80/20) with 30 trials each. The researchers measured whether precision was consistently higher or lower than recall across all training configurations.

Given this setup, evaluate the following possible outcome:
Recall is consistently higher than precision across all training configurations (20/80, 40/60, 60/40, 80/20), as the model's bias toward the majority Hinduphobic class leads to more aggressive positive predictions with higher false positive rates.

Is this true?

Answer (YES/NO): NO